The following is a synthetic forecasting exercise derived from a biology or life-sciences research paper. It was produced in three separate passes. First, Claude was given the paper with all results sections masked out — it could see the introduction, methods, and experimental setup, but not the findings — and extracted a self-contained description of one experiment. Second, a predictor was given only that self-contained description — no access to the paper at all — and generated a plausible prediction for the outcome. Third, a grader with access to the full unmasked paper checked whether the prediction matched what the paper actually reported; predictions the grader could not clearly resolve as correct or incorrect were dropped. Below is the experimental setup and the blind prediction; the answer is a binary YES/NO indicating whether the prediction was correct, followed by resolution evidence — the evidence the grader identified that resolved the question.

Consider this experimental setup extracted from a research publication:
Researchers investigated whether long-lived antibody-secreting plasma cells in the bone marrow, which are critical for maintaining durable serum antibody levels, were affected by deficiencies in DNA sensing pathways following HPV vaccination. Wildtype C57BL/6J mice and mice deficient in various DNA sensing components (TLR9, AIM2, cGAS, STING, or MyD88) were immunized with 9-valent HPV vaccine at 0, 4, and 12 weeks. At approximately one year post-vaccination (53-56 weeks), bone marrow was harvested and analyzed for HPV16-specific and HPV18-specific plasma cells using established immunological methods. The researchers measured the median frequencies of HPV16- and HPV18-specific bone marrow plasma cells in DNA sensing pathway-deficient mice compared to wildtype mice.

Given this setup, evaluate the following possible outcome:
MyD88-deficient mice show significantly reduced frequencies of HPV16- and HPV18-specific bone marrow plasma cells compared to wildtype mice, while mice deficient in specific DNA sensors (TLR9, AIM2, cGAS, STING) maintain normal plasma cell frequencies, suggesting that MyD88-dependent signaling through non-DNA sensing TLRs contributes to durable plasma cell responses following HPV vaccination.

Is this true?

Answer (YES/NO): NO